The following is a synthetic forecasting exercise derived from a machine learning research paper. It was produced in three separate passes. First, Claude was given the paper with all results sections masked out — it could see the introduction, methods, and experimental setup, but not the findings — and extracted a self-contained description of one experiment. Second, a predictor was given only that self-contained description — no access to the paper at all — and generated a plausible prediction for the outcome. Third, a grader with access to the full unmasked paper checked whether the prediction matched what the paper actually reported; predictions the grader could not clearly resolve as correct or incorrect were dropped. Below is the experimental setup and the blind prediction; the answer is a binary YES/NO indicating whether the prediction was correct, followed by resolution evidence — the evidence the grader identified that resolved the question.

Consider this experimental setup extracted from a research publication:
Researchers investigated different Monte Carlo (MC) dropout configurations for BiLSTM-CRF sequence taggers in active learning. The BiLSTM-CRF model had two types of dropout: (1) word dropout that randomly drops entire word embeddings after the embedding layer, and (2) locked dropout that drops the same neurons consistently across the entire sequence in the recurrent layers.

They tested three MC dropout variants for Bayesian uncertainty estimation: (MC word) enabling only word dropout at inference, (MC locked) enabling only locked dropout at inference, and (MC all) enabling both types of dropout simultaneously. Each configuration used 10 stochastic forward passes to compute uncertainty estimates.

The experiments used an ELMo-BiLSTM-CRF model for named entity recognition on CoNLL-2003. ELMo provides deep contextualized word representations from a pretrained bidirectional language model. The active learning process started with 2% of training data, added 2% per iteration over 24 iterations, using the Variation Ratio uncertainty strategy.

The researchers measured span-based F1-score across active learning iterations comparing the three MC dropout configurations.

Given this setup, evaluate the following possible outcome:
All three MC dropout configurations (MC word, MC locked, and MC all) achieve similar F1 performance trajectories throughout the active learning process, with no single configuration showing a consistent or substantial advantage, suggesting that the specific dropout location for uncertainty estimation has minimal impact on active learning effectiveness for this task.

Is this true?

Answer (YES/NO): NO